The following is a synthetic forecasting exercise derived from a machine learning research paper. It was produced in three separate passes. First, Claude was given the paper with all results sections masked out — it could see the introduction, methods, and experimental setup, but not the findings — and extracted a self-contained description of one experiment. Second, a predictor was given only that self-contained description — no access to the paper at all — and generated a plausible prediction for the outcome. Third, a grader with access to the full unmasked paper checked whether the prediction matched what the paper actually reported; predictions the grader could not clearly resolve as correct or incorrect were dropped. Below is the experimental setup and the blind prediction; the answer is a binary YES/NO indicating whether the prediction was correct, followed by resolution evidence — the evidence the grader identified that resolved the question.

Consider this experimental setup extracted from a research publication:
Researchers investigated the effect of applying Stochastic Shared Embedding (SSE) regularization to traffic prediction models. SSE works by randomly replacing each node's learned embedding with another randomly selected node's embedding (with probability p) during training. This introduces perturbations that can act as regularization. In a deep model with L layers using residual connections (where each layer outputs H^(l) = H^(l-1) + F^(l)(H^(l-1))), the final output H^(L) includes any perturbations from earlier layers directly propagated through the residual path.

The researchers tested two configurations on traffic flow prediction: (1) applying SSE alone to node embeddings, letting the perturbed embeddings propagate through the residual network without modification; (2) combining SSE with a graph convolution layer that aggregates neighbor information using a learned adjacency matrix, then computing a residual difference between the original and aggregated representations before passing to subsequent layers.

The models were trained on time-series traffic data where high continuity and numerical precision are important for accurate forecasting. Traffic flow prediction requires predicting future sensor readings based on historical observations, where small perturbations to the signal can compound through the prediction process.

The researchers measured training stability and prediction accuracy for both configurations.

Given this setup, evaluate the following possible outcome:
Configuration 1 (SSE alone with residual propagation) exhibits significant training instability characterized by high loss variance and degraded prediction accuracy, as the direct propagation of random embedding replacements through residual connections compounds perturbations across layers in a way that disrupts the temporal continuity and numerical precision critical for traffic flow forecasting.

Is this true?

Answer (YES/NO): YES